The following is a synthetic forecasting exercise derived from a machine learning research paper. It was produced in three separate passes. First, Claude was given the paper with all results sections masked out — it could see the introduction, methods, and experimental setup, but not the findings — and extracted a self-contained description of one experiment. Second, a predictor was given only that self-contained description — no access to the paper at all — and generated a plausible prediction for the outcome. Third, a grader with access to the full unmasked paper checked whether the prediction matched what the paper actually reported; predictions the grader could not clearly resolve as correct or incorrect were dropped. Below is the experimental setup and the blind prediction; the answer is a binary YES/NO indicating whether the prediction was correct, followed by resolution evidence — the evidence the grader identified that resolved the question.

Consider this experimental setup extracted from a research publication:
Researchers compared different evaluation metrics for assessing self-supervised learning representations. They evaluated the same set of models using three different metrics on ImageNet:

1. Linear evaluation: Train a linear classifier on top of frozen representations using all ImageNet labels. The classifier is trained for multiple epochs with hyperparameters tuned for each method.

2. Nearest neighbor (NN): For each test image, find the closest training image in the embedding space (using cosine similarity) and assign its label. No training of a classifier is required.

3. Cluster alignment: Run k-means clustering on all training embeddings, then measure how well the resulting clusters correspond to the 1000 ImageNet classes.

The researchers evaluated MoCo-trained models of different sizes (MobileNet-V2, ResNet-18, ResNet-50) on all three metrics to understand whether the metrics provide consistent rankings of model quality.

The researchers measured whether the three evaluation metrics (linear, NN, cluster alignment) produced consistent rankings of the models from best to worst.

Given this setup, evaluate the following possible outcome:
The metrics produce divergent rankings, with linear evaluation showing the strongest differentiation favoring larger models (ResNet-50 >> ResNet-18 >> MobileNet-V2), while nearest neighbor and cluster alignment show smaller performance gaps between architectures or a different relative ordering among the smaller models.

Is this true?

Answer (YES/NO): NO